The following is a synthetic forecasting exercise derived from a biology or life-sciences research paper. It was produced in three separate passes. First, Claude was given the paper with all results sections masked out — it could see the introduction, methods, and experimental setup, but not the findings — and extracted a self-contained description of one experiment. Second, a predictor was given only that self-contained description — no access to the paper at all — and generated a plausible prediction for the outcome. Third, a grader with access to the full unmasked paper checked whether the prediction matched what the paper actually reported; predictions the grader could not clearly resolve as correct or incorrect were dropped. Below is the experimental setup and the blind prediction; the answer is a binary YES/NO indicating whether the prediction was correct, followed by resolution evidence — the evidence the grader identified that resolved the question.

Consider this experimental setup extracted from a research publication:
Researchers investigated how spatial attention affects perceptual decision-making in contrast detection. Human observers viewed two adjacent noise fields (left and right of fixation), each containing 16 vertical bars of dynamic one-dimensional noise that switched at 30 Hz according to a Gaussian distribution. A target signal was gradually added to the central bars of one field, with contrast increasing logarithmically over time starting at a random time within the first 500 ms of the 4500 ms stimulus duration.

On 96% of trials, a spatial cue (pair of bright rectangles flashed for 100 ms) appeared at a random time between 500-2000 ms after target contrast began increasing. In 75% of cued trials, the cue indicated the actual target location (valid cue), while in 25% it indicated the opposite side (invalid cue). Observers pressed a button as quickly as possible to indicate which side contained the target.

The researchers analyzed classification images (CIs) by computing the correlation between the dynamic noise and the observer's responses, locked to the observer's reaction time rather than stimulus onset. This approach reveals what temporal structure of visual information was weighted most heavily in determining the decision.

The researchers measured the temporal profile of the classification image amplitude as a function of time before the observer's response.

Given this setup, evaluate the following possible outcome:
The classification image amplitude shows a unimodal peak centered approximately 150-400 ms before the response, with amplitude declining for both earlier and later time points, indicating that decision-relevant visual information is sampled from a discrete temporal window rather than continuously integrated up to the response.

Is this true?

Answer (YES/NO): NO